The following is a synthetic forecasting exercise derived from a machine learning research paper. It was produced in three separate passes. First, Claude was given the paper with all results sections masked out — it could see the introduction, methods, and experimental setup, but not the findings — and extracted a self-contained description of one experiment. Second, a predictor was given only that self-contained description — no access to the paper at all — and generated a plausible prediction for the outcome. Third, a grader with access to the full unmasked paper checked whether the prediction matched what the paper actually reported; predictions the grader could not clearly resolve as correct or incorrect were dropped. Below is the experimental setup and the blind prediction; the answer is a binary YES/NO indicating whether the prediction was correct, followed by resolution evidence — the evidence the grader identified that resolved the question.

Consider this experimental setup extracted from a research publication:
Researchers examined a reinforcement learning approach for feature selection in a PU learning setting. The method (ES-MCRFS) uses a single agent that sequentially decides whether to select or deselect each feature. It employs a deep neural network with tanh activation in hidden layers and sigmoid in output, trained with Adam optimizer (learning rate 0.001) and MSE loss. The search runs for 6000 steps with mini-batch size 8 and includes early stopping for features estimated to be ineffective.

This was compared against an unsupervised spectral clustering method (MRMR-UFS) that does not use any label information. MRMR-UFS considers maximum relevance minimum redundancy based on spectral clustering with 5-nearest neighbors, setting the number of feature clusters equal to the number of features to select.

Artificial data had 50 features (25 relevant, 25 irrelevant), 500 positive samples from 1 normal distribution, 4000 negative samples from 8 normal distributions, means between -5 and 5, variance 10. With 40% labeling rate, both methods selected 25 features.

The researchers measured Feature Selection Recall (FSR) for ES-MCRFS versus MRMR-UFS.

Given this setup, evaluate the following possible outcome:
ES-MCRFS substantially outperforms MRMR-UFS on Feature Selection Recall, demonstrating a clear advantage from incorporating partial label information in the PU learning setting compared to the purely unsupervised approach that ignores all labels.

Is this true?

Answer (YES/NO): NO